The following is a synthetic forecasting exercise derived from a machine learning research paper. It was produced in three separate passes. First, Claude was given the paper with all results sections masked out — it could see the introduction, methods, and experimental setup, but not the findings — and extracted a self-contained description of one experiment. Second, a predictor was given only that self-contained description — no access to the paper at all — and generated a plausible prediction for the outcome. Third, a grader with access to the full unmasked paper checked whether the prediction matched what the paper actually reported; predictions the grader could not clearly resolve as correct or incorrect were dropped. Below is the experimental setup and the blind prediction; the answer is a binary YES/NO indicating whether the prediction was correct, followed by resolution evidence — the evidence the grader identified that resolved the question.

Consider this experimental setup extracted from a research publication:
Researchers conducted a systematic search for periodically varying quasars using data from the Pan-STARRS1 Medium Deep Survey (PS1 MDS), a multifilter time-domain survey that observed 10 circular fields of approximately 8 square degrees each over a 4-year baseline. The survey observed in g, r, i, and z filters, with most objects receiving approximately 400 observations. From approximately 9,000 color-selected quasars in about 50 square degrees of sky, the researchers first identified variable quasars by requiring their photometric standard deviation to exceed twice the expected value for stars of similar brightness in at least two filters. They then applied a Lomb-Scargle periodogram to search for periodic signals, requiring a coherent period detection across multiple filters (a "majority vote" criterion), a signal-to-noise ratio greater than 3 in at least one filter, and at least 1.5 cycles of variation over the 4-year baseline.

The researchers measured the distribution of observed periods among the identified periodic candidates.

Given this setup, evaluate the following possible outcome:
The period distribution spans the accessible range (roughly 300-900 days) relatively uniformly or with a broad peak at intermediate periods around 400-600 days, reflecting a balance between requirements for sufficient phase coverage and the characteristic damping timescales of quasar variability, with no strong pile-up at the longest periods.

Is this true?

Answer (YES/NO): NO